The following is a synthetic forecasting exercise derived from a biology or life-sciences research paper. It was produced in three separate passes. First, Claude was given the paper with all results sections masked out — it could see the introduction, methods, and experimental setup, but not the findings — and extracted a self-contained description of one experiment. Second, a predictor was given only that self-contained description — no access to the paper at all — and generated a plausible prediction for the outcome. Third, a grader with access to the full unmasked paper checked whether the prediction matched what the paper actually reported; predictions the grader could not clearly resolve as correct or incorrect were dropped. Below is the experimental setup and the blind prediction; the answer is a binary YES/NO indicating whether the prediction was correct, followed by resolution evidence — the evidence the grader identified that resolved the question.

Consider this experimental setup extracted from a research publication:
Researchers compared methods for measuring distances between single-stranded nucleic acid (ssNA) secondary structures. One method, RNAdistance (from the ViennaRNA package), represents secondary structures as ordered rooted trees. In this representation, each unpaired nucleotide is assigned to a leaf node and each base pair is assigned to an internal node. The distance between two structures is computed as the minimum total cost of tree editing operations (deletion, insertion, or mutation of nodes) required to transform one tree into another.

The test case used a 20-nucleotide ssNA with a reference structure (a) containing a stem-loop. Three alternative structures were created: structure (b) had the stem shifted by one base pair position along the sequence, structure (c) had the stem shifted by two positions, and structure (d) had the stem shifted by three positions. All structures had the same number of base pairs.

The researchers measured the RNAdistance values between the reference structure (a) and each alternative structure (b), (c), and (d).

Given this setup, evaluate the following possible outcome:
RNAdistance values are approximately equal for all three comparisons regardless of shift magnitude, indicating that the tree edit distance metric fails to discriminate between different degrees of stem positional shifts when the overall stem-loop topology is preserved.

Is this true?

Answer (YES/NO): YES